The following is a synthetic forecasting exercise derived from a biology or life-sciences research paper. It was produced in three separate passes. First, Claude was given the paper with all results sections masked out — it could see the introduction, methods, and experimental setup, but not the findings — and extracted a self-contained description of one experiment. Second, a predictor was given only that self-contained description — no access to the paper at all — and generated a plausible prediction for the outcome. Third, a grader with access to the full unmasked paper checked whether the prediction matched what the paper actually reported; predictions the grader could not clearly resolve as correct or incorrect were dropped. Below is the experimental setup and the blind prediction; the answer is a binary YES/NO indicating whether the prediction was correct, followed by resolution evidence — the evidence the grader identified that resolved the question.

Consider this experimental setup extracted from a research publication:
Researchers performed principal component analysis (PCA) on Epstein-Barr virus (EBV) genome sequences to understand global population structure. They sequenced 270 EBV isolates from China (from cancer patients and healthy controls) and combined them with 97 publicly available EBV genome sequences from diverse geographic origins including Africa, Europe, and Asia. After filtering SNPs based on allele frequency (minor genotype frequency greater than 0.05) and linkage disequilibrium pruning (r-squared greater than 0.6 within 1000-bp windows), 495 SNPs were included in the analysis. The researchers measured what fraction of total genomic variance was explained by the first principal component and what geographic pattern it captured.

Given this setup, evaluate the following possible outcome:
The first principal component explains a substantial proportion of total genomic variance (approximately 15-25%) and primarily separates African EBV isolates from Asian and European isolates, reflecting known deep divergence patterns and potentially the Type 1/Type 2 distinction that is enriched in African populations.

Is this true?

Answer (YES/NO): NO